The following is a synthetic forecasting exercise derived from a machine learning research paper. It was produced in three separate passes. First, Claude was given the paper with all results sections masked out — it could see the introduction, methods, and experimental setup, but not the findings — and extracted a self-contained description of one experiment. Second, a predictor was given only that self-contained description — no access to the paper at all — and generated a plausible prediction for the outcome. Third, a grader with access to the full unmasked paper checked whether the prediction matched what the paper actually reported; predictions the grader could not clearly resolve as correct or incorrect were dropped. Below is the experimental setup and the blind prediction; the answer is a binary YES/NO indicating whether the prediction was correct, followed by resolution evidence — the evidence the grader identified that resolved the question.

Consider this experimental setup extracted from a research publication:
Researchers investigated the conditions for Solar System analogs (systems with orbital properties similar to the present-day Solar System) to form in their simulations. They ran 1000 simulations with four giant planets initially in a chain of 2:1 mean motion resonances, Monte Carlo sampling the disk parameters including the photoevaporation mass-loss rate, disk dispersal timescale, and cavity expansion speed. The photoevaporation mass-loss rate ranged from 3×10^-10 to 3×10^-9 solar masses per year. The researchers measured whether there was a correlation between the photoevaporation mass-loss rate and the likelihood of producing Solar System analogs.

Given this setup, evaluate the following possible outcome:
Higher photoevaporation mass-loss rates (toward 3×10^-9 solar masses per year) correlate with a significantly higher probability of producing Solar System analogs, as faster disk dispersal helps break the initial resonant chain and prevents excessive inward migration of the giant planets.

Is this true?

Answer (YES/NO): NO